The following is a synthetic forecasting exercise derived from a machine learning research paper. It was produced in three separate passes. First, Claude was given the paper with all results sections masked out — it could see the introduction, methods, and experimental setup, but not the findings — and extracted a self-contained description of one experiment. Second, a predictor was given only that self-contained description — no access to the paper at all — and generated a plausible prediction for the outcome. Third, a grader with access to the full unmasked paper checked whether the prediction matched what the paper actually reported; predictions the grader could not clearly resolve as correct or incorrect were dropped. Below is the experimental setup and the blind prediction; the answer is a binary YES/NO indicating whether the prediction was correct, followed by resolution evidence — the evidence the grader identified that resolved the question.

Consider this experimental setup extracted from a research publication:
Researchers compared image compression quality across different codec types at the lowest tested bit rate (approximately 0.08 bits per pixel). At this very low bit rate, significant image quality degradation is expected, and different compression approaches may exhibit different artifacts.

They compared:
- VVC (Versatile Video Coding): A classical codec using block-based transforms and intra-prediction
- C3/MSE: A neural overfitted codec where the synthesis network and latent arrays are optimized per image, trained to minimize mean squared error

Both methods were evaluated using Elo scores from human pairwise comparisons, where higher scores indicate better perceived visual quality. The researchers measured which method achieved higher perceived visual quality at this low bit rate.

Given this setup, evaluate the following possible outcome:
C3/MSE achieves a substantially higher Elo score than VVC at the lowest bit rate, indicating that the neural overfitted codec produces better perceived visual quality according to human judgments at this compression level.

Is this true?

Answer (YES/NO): NO